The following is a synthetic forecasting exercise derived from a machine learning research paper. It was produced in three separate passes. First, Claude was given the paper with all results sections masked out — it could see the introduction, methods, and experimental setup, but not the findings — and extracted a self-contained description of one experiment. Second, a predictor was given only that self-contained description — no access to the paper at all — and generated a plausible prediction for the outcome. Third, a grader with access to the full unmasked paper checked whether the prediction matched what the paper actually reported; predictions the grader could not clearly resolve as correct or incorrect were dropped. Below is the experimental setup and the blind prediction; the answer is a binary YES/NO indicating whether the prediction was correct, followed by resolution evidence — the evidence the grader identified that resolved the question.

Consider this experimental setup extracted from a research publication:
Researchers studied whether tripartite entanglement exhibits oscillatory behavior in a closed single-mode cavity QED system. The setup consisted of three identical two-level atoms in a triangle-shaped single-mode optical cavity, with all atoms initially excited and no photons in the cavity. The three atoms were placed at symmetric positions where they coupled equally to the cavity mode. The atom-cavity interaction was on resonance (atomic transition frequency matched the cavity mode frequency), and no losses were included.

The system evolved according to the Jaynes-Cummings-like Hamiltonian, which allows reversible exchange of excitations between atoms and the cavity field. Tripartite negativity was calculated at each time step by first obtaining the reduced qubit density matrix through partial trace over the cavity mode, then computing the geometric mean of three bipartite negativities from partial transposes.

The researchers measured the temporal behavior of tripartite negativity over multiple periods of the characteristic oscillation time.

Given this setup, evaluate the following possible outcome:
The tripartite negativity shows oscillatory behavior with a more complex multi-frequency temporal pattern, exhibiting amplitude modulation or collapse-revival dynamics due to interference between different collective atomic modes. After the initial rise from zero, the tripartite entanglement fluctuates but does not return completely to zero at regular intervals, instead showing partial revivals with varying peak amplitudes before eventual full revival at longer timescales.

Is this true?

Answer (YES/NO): NO